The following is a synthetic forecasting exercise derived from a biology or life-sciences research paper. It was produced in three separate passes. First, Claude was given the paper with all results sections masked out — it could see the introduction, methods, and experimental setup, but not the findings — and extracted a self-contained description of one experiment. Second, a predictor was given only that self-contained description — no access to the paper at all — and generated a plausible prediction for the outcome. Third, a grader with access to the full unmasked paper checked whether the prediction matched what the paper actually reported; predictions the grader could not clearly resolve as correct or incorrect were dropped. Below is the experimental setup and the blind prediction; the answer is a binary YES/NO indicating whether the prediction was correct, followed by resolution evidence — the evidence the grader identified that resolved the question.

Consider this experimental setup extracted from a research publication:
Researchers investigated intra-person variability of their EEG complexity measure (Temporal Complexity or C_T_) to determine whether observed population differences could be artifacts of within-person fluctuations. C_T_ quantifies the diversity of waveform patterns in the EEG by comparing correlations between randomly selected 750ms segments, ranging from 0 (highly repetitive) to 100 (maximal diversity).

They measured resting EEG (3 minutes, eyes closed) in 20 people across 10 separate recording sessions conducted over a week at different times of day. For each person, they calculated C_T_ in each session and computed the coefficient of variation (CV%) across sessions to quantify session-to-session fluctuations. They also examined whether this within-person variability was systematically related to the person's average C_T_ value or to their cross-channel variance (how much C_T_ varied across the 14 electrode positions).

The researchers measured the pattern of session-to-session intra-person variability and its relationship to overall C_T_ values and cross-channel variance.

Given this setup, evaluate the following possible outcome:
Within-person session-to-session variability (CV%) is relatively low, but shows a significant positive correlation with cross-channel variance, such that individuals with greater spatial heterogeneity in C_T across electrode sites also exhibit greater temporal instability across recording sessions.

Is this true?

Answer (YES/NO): NO